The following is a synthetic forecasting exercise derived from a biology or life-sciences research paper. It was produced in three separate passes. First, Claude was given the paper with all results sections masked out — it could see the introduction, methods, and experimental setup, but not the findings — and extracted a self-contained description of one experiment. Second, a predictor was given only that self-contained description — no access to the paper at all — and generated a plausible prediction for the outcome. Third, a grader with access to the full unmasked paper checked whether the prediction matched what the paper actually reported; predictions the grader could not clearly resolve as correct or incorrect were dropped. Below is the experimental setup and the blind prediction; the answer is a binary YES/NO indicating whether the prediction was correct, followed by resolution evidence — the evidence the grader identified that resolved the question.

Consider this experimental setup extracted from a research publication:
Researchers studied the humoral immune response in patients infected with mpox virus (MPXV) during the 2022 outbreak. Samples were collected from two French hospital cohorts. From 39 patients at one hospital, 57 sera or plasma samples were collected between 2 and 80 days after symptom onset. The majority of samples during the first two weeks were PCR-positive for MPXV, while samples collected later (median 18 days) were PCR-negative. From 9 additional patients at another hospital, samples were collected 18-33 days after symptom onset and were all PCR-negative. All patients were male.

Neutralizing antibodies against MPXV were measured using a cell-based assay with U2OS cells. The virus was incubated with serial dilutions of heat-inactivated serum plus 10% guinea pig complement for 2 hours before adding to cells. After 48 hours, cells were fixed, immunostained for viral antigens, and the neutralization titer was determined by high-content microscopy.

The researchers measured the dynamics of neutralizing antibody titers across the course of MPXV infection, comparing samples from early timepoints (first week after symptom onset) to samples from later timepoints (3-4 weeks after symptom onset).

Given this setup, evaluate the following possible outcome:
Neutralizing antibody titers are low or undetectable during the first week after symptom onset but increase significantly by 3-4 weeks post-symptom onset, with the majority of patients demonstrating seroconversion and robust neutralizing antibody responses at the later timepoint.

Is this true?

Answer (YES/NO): NO